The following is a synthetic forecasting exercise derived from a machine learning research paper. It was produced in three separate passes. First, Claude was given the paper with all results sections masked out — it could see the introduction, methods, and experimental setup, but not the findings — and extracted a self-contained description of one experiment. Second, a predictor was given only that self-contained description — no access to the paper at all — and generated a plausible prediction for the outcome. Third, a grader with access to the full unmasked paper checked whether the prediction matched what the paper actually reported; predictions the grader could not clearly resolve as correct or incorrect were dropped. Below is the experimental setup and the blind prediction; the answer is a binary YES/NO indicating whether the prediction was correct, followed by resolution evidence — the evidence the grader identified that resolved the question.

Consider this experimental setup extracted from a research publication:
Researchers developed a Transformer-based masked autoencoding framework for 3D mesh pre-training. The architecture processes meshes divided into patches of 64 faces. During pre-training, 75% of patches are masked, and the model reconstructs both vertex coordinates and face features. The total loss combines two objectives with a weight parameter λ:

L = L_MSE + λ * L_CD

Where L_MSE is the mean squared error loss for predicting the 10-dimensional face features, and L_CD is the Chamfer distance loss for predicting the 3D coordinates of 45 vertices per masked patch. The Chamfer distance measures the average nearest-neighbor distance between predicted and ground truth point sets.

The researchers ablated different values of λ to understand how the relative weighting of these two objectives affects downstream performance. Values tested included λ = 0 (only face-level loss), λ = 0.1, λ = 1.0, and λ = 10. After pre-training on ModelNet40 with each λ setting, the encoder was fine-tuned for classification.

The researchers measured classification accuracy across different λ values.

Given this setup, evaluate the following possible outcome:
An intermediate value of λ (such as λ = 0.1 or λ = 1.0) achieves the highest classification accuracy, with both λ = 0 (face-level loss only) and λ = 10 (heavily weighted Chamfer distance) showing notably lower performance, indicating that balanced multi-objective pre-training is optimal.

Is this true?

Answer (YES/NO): NO